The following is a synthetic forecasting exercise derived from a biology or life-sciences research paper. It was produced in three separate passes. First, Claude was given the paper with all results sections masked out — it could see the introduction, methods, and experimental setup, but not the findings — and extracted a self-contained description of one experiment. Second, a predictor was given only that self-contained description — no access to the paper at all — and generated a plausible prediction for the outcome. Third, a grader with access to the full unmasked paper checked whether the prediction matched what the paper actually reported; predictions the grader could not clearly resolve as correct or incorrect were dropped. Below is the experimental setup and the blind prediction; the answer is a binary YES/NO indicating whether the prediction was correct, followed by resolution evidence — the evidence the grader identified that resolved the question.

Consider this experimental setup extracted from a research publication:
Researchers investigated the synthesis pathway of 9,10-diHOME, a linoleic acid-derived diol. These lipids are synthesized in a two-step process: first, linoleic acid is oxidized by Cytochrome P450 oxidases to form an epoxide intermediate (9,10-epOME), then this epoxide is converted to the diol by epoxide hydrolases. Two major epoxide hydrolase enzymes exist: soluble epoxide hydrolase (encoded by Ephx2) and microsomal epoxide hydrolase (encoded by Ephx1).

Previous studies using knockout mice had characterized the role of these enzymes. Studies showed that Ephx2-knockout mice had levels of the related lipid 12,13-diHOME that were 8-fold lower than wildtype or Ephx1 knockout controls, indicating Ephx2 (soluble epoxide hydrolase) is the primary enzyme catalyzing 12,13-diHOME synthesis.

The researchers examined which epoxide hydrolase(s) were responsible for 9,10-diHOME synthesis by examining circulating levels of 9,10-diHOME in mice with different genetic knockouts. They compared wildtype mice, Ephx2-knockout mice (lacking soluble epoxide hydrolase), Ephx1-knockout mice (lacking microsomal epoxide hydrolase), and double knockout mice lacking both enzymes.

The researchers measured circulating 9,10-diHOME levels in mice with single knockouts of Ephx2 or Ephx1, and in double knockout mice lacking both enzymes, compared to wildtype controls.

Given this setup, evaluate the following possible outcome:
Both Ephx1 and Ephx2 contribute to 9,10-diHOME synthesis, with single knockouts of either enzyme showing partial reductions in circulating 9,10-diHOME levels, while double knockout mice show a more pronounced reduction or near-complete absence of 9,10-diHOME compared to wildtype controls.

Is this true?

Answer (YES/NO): NO